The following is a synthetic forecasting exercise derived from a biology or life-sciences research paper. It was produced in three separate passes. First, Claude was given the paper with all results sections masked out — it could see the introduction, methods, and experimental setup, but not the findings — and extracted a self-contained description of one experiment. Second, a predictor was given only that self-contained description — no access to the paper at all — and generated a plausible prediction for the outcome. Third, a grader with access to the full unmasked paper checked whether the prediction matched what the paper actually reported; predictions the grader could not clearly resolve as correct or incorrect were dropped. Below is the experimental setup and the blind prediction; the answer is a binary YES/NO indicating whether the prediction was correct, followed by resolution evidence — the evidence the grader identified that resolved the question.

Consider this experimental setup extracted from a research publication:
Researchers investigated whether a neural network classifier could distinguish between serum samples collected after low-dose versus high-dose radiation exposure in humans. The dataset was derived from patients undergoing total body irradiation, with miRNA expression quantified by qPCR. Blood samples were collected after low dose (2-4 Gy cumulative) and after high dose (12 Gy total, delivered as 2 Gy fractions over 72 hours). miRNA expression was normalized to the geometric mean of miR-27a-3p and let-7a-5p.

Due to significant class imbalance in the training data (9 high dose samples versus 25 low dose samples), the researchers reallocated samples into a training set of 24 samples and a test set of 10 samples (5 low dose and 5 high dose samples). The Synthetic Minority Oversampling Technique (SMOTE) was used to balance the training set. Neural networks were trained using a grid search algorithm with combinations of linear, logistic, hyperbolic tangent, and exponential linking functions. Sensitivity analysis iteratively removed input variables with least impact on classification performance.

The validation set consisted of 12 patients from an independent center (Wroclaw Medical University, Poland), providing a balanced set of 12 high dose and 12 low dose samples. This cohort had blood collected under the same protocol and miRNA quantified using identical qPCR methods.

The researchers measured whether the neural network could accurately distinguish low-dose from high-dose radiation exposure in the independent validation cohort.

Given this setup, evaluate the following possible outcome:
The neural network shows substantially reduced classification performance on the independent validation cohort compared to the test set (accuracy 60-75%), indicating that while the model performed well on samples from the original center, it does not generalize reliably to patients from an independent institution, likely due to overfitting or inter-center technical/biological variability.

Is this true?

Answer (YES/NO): NO